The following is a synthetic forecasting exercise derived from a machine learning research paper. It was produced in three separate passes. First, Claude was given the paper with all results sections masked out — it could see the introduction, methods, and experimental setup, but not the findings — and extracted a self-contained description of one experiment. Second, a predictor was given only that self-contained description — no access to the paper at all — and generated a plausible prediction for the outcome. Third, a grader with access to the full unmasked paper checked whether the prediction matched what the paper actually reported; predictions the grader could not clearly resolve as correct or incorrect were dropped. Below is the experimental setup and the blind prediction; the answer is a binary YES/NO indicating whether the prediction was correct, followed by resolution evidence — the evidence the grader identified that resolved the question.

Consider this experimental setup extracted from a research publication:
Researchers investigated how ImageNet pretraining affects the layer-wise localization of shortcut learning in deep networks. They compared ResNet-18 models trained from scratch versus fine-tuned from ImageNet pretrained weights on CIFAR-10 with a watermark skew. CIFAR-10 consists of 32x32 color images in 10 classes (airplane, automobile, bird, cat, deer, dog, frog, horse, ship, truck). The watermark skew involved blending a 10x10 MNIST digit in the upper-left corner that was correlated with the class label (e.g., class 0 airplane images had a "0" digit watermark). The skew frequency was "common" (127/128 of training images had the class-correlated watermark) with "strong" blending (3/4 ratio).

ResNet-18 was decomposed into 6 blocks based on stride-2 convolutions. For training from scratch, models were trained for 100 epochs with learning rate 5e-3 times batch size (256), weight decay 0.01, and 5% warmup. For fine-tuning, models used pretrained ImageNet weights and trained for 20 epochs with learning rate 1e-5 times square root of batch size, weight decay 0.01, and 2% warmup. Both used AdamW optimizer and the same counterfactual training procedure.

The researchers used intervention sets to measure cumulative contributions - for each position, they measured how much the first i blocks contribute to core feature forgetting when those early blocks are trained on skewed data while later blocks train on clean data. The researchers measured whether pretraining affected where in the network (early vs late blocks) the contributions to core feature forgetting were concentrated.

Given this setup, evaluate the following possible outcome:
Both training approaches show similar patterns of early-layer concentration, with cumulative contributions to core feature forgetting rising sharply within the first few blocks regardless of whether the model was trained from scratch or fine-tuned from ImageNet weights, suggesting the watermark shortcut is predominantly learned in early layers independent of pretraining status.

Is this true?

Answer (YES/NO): NO